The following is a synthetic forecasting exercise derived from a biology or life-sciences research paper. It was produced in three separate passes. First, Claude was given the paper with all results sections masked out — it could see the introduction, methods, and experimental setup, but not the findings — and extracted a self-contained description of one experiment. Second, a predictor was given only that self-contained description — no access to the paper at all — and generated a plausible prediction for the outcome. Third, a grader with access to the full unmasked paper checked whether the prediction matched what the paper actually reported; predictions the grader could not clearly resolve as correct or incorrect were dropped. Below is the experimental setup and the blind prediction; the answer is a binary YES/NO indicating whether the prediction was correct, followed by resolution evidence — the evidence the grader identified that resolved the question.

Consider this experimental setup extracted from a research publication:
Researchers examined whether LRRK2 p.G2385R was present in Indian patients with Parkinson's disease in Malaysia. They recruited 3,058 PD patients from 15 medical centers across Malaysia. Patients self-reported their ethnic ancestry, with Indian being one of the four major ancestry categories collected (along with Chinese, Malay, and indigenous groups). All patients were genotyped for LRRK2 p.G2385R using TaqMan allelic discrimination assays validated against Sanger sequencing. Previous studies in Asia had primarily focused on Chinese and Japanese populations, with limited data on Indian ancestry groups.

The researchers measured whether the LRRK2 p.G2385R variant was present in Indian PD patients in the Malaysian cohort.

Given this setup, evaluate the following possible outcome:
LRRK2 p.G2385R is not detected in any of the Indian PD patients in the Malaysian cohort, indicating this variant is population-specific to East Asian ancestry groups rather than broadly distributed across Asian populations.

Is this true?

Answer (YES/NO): YES